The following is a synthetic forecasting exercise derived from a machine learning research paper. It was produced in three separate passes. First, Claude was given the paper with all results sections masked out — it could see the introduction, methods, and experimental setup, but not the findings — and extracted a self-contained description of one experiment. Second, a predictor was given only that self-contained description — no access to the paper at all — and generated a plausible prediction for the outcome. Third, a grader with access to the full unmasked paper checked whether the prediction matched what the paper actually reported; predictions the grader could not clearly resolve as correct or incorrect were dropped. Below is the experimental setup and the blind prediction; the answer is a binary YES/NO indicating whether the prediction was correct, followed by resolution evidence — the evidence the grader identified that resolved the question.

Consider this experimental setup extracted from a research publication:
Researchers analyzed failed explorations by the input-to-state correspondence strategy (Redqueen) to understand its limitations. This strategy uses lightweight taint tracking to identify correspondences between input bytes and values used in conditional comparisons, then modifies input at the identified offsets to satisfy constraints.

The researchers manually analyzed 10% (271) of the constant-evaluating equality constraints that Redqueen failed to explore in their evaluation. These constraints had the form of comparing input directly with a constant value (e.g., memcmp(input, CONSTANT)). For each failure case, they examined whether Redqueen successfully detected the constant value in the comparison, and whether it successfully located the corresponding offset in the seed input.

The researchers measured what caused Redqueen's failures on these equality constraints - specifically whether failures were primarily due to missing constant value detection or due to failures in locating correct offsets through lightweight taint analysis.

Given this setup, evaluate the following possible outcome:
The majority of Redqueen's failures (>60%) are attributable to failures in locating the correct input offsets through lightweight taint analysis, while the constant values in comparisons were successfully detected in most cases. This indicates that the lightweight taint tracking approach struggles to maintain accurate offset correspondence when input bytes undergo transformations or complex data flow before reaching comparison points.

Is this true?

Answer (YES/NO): YES